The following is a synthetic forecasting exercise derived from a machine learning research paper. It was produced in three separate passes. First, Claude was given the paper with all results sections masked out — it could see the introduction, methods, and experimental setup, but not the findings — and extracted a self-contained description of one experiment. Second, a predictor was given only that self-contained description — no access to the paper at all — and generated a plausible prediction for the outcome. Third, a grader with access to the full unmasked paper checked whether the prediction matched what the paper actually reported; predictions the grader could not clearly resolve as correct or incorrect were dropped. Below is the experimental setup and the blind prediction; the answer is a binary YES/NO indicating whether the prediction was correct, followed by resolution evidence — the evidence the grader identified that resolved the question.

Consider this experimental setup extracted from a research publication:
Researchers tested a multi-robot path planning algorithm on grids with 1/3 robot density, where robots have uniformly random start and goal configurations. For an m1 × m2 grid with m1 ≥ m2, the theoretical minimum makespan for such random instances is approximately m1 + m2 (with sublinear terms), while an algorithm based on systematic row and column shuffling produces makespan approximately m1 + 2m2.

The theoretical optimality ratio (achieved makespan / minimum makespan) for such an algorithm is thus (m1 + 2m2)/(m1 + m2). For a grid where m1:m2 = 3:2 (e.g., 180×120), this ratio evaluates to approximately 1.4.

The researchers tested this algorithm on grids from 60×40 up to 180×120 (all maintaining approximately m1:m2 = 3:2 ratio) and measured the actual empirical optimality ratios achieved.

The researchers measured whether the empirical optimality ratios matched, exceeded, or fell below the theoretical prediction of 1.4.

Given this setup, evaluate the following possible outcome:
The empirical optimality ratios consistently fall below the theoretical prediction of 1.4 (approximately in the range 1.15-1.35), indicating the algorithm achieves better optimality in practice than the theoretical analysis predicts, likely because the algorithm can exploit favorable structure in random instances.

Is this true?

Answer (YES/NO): NO